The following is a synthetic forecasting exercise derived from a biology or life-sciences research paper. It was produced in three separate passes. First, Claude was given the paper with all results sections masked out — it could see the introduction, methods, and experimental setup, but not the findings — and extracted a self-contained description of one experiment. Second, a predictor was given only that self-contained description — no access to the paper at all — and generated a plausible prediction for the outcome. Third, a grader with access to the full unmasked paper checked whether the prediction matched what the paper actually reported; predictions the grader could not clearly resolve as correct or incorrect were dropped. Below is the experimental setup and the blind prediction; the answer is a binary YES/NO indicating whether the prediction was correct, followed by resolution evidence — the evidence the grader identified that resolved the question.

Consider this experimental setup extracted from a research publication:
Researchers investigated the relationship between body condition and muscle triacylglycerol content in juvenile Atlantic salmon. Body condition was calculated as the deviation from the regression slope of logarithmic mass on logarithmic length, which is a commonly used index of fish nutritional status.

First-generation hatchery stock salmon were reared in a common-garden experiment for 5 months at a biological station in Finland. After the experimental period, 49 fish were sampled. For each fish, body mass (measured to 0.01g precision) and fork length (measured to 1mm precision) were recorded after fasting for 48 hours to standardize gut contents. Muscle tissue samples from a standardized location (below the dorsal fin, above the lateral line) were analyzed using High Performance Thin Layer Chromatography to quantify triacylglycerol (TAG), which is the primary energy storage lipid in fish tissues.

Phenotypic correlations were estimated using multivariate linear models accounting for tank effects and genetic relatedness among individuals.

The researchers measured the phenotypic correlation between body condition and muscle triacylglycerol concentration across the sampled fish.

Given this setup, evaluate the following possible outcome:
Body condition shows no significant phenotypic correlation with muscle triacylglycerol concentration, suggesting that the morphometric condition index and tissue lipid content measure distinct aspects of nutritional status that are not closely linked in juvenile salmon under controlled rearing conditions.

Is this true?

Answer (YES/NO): YES